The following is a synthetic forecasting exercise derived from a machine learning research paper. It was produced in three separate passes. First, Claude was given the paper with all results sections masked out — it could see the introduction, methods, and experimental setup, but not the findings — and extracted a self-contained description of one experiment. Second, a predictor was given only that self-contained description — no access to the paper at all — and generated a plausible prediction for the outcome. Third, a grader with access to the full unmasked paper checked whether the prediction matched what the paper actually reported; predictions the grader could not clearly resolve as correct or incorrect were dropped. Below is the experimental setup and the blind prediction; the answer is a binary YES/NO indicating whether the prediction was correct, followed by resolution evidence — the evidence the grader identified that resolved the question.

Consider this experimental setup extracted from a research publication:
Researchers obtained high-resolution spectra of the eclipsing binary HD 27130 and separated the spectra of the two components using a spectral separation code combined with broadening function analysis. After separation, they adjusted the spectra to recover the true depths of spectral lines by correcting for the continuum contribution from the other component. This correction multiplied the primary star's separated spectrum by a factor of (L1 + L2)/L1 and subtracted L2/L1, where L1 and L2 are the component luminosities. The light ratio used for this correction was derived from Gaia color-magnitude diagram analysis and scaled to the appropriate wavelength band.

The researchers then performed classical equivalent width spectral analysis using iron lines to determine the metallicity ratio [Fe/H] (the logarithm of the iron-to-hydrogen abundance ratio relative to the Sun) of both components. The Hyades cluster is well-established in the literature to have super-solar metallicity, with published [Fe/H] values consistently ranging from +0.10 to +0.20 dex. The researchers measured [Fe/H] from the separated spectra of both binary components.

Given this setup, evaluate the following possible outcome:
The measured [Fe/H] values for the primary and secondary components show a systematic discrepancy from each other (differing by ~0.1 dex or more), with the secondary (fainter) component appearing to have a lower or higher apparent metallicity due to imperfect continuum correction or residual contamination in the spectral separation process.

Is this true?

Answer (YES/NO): NO